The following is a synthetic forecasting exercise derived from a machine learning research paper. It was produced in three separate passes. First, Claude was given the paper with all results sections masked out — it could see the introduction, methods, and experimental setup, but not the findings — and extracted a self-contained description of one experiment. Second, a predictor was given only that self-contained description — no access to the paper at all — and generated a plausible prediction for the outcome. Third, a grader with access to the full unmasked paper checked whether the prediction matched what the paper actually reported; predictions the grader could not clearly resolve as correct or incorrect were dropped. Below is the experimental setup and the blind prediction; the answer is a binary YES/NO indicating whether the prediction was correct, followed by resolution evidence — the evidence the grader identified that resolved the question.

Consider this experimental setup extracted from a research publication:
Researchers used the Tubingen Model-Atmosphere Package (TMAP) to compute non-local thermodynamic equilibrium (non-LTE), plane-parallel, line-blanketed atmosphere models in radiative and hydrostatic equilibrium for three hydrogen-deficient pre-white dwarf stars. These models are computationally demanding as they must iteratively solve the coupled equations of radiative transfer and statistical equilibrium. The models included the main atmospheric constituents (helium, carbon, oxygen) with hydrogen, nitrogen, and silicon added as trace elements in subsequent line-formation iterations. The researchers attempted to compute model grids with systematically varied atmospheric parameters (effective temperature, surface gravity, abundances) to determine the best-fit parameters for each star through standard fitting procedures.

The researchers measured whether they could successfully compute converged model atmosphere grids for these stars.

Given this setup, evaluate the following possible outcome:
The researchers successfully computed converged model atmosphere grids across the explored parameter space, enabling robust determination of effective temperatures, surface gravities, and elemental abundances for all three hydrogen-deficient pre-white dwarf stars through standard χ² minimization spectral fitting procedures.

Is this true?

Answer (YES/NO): NO